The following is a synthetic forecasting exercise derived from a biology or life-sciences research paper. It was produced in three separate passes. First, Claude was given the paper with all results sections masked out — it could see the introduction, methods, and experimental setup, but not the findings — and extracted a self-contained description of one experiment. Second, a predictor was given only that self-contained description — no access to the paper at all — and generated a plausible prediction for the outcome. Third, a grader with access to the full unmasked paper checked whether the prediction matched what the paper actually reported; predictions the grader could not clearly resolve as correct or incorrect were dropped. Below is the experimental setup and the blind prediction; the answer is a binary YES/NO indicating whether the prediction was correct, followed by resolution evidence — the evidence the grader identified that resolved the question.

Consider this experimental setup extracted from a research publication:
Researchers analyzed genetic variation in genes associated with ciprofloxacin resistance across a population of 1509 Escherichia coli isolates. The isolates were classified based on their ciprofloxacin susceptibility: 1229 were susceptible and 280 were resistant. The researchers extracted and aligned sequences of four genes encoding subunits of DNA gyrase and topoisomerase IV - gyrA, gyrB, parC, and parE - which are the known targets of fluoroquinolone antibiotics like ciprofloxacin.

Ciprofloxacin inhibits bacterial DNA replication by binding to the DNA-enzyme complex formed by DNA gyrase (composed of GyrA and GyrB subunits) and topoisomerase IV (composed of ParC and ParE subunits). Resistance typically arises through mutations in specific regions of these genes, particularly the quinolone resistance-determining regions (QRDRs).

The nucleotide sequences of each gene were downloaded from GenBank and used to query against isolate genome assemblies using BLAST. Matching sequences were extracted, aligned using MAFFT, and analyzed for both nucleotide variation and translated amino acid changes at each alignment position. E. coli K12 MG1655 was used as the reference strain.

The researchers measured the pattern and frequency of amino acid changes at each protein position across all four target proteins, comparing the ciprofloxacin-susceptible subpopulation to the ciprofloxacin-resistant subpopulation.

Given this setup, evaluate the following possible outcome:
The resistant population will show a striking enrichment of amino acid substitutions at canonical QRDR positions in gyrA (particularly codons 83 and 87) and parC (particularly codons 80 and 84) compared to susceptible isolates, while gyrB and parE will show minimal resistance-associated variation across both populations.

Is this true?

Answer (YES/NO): NO